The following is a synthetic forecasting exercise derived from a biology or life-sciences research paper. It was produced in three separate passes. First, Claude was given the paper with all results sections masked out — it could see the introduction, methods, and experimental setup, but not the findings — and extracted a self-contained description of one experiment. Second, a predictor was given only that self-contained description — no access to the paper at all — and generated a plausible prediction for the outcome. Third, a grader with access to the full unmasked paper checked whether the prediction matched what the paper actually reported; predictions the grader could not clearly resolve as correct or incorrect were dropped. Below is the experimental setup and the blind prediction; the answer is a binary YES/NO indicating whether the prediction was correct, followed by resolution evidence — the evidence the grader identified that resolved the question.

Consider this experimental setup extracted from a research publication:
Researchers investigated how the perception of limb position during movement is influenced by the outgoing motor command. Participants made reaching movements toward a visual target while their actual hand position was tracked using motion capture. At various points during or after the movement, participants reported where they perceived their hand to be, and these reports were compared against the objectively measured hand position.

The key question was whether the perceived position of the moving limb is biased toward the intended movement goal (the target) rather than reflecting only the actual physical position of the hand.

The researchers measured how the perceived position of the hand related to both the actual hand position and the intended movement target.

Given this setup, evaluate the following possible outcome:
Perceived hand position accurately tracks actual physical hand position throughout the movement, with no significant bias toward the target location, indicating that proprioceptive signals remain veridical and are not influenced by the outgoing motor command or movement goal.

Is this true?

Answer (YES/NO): NO